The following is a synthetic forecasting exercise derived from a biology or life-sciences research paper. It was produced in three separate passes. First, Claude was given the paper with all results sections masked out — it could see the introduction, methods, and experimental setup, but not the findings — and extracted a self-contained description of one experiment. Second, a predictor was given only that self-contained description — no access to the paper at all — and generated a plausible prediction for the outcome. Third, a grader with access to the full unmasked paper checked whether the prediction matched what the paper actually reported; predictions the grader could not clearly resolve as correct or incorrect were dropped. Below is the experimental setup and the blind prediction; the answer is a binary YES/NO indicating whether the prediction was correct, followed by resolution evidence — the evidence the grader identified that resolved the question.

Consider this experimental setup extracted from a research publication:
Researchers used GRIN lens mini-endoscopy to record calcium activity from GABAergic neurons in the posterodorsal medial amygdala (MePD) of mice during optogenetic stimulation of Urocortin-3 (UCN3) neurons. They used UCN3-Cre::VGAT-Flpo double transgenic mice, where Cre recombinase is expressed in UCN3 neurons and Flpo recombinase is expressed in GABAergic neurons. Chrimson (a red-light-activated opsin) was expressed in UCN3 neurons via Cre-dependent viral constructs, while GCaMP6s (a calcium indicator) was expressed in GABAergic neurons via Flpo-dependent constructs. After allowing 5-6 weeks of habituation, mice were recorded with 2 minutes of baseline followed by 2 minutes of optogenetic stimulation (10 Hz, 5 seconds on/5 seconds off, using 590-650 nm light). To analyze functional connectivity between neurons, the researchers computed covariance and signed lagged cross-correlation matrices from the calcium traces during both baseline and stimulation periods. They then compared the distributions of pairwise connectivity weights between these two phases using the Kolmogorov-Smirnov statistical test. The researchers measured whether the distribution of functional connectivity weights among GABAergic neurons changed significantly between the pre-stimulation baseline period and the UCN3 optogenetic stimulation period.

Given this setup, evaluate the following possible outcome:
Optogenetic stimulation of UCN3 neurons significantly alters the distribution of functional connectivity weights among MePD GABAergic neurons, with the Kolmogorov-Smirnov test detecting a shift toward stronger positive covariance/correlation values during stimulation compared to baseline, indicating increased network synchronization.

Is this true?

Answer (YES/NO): NO